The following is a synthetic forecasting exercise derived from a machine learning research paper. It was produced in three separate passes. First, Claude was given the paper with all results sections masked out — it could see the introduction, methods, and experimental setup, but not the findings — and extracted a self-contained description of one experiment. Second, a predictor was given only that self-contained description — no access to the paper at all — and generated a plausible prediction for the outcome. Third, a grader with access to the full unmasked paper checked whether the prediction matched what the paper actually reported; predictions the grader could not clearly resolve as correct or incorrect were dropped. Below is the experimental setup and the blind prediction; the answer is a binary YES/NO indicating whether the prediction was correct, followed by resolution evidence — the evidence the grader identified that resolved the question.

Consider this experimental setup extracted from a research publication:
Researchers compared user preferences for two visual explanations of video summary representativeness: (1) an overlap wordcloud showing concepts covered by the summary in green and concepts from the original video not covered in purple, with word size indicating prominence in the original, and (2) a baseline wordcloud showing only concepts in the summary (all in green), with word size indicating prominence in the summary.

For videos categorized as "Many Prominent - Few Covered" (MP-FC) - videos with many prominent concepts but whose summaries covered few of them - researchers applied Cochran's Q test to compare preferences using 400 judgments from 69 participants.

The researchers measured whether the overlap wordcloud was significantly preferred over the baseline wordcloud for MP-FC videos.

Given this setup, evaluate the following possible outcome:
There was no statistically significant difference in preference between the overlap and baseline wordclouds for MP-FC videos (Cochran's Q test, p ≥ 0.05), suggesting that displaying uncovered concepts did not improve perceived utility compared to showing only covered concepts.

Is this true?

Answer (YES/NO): NO